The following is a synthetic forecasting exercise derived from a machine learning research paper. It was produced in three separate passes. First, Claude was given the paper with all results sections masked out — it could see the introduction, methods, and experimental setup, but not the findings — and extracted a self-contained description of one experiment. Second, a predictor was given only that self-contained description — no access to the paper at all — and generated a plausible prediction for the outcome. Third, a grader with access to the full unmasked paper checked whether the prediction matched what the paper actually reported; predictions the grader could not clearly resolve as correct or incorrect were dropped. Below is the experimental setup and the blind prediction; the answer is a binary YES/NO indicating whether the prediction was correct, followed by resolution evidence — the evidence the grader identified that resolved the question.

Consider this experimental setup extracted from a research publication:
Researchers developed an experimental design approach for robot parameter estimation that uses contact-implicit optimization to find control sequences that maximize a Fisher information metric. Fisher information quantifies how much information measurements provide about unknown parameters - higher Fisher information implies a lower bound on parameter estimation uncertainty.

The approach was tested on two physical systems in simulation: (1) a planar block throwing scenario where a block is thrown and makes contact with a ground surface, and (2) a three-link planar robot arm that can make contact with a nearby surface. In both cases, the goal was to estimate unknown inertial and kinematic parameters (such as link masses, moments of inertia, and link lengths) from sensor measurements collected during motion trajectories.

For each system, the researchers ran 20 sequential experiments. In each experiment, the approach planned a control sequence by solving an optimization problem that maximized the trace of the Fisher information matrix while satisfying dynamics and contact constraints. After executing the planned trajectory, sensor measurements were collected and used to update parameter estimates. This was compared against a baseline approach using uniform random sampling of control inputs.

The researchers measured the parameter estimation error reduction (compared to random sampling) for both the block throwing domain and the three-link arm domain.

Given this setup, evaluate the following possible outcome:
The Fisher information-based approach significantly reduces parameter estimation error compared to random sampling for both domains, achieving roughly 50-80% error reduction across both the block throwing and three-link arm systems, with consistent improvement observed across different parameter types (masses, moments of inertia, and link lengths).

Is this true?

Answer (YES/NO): NO